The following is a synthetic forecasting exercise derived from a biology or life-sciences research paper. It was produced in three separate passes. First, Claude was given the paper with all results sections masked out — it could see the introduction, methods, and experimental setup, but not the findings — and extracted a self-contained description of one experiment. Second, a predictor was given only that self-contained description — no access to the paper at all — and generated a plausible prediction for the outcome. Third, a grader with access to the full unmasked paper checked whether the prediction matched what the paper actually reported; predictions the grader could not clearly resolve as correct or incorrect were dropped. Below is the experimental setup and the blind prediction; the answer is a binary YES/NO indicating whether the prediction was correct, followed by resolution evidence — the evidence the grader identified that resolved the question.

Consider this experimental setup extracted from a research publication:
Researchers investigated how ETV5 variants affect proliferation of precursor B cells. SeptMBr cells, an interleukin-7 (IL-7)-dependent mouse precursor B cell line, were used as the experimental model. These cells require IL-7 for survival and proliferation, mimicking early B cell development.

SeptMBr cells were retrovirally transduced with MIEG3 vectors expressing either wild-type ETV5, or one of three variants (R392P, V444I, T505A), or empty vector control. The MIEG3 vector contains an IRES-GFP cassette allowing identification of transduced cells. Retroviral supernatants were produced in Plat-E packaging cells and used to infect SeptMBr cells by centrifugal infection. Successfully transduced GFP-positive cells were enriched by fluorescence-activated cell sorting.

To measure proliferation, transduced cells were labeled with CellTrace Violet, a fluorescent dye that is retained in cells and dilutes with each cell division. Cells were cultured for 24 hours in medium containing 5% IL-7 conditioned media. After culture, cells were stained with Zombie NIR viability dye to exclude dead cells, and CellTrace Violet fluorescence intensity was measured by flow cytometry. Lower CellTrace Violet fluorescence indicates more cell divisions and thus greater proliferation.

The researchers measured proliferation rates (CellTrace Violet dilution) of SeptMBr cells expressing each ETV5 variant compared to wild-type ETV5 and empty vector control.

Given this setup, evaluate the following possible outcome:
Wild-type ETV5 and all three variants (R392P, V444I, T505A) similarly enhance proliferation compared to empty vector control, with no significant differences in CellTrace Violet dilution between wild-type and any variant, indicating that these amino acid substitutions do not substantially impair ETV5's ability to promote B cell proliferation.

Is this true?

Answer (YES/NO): NO